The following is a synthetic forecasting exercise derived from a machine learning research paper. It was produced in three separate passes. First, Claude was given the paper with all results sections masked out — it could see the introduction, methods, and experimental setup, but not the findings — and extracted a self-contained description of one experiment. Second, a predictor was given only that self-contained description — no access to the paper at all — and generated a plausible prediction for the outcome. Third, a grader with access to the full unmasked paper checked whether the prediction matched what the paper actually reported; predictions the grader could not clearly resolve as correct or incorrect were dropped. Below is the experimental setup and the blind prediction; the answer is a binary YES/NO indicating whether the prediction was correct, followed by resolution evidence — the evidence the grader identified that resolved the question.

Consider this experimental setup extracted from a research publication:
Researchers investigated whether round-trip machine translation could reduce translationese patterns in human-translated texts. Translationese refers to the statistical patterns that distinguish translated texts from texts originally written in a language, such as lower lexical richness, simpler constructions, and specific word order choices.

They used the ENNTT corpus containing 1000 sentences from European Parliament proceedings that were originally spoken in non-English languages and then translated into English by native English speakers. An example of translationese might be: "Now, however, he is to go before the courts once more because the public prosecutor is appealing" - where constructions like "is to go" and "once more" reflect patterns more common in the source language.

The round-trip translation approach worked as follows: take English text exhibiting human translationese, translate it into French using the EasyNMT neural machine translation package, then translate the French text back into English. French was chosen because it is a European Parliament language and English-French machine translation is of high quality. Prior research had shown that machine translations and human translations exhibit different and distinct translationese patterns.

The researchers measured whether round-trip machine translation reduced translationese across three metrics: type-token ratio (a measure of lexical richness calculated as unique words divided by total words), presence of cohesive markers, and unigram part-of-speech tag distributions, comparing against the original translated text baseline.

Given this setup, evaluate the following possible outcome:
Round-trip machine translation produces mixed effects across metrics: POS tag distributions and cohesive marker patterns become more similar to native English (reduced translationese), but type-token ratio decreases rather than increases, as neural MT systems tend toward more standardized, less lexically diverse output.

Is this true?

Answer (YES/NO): NO